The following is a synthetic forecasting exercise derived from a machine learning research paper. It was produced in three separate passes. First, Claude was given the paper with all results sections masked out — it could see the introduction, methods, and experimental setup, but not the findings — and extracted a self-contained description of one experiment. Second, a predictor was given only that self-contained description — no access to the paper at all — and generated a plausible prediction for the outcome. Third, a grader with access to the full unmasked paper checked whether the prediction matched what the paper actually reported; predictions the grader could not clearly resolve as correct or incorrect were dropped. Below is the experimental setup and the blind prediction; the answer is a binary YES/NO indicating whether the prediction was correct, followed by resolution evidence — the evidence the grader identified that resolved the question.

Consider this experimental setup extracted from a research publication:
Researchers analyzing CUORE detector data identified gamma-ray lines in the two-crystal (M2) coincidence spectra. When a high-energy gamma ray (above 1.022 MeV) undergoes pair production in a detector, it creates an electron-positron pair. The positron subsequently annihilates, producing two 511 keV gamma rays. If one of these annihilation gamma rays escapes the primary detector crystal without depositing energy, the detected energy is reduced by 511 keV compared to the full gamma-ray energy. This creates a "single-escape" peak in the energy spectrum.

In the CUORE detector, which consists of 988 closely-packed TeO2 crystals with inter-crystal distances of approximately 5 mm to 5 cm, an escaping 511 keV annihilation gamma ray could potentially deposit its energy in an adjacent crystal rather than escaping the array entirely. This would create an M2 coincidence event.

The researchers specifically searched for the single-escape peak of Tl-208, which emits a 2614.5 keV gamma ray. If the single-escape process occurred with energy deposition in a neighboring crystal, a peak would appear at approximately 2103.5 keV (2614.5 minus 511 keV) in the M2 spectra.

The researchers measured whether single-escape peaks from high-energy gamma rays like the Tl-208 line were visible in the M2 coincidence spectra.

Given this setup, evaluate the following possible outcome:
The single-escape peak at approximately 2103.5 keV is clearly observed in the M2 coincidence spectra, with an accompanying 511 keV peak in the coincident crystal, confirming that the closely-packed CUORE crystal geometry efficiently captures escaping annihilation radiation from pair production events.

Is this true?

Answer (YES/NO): YES